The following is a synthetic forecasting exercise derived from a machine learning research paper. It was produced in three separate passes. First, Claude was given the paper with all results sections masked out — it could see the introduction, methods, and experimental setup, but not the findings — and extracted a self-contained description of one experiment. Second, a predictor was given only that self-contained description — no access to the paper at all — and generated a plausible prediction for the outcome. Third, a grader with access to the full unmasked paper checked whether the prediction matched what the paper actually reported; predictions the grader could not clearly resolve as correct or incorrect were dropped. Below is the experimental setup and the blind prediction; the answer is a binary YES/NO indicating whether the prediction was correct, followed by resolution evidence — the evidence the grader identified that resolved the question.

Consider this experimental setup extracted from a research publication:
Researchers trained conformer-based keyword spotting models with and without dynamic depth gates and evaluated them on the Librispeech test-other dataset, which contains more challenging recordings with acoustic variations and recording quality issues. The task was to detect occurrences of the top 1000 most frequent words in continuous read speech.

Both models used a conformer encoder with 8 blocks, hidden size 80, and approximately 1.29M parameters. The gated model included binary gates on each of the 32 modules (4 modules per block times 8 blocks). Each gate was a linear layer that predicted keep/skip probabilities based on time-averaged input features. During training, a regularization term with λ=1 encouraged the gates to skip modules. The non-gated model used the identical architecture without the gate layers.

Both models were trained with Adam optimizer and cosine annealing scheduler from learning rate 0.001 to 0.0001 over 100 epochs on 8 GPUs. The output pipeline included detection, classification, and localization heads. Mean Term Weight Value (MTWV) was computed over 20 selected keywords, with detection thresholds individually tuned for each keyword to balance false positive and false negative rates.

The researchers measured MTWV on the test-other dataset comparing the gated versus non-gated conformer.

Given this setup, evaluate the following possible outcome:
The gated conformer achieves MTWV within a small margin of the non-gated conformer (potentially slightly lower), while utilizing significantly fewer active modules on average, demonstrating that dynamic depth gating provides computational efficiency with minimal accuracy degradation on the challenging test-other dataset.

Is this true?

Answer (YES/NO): NO